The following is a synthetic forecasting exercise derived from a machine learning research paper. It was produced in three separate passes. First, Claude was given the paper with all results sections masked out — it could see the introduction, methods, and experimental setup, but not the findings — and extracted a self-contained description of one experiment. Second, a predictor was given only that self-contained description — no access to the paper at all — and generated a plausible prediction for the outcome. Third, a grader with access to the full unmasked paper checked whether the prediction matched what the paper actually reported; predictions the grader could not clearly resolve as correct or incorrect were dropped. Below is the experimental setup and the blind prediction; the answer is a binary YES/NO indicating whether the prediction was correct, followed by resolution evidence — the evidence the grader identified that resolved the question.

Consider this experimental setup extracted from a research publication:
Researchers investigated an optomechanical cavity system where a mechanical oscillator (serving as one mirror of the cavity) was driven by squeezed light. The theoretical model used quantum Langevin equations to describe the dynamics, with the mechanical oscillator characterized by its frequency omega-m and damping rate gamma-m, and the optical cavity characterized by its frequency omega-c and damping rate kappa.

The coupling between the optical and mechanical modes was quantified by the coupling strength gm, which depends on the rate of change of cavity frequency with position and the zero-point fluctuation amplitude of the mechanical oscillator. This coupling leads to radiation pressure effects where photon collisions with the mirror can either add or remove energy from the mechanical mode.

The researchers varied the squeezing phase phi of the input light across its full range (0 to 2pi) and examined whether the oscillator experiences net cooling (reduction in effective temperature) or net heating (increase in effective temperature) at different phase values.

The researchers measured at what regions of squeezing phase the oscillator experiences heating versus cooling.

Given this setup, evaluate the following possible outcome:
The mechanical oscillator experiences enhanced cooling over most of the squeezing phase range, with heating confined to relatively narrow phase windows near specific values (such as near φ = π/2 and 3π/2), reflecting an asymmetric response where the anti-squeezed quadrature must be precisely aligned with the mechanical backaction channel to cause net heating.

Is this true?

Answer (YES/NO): NO